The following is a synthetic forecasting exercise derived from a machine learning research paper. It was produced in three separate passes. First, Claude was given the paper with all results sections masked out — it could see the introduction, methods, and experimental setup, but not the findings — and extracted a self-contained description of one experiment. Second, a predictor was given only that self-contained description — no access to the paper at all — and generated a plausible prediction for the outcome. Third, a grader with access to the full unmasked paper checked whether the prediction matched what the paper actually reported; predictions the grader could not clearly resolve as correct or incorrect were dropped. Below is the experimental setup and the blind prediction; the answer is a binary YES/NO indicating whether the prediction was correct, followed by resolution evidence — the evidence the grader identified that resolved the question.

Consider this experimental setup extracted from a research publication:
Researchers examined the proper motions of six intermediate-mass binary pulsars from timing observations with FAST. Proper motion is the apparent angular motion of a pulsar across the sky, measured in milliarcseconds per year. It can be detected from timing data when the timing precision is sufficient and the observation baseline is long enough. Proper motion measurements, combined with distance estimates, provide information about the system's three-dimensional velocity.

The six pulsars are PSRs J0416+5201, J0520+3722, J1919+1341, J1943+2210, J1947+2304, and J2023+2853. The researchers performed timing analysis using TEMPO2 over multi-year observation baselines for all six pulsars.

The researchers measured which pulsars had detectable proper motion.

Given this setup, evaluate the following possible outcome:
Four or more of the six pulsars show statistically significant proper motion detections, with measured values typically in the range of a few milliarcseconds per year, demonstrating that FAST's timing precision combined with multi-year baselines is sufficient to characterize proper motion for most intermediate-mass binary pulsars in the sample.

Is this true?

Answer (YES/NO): NO